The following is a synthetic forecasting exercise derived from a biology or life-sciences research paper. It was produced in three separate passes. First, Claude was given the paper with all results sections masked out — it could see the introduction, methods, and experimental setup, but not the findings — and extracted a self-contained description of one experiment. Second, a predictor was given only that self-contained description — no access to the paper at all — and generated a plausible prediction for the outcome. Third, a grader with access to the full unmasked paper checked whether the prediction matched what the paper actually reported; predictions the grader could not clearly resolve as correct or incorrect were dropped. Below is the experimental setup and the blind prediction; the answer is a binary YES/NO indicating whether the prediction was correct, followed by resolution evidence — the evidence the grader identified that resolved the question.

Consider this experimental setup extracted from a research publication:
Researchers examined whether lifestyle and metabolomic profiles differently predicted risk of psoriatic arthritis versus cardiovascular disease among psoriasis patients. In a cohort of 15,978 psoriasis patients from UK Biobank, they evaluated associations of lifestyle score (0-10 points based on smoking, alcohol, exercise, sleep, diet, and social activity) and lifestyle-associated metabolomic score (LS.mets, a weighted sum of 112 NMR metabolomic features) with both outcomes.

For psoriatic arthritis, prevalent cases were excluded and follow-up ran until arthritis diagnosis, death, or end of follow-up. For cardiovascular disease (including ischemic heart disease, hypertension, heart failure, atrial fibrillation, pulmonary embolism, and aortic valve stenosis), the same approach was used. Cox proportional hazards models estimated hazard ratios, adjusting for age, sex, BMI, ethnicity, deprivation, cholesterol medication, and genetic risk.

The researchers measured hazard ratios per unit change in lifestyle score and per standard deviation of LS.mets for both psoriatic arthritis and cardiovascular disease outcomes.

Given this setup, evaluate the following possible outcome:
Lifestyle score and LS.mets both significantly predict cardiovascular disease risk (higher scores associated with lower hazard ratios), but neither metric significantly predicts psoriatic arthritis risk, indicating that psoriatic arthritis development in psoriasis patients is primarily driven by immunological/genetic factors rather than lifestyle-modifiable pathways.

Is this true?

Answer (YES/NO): NO